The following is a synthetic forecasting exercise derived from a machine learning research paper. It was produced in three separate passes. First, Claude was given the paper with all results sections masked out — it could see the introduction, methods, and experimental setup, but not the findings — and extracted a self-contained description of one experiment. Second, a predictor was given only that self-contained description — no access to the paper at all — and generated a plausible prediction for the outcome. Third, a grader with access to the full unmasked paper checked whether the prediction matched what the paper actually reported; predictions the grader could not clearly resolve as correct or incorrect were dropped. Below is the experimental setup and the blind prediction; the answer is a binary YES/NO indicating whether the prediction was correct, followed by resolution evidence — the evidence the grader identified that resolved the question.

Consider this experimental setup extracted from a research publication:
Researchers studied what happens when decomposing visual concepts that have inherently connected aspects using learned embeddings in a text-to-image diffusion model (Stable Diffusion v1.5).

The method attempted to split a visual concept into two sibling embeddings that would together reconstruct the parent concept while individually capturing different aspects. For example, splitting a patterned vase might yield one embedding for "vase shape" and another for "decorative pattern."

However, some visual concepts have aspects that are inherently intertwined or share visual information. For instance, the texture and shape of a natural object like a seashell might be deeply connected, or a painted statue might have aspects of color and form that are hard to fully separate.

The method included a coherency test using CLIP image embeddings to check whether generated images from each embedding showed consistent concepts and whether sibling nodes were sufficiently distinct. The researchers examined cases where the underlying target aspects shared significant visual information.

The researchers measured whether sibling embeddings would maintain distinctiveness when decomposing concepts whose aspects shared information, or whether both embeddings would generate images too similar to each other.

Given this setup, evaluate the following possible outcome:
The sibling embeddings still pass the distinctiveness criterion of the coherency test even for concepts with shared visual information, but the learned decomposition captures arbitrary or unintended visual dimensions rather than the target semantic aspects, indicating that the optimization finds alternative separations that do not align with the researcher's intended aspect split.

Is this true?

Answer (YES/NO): NO